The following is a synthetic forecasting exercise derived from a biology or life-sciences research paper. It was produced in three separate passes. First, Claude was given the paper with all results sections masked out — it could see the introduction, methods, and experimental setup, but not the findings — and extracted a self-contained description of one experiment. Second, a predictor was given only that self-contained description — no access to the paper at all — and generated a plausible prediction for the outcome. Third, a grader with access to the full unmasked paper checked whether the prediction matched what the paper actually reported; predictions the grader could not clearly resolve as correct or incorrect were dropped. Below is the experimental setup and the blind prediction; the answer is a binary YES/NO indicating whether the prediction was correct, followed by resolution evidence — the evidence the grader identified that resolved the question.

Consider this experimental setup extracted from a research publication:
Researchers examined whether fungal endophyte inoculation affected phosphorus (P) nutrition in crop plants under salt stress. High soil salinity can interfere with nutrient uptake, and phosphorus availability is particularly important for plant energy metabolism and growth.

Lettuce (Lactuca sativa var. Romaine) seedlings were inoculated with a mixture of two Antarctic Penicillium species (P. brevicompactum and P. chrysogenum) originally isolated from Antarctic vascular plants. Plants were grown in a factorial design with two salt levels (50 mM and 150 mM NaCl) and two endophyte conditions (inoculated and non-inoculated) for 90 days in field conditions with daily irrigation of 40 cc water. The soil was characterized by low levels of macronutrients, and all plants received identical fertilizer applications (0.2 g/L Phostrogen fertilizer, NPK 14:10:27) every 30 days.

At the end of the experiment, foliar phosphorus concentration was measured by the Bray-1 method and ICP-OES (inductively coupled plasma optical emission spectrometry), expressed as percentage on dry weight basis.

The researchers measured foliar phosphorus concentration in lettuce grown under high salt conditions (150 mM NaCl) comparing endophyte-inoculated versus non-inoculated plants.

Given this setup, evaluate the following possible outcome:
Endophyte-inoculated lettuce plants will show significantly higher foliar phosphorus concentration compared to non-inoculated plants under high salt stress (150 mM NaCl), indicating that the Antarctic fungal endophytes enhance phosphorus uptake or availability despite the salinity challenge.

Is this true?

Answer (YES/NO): YES